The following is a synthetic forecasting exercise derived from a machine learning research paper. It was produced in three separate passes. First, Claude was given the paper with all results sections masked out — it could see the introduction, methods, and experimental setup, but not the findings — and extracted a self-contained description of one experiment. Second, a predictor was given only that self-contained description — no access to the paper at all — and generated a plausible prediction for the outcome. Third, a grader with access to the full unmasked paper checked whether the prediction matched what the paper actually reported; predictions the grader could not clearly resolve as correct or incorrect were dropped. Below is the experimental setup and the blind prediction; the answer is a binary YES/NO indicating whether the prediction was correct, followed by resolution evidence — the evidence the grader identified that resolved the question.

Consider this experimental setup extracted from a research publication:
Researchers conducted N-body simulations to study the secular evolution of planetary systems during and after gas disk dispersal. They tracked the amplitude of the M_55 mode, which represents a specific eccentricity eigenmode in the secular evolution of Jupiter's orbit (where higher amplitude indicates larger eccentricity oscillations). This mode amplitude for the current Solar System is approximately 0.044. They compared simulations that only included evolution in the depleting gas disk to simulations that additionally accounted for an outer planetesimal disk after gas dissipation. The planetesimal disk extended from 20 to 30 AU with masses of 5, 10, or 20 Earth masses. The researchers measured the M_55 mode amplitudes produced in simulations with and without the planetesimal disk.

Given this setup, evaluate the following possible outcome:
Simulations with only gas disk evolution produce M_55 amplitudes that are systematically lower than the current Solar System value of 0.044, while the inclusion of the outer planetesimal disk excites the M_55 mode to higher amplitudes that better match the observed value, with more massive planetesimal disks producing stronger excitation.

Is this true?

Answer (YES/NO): NO